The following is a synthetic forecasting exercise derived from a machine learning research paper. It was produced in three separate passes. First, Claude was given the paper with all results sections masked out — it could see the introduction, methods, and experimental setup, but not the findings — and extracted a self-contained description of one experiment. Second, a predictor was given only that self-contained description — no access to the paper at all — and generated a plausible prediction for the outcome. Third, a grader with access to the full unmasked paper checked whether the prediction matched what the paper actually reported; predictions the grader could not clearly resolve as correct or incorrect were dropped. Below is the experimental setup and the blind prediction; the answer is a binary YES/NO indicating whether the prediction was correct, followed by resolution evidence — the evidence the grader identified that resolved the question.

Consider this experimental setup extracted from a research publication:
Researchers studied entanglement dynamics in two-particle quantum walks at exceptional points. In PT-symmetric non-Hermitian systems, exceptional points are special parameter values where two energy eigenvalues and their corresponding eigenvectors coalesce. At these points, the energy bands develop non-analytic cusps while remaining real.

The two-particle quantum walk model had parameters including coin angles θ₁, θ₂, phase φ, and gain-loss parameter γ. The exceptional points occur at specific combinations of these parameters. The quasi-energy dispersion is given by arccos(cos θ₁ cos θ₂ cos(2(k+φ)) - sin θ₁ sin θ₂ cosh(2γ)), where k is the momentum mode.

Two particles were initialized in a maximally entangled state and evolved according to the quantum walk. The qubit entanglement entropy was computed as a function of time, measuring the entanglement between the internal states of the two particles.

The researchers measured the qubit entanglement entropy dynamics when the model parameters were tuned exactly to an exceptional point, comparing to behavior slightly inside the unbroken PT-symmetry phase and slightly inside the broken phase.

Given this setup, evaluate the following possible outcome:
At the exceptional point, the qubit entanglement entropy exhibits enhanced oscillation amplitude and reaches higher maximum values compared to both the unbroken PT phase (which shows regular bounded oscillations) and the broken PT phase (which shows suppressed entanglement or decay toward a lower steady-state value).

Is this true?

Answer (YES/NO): NO